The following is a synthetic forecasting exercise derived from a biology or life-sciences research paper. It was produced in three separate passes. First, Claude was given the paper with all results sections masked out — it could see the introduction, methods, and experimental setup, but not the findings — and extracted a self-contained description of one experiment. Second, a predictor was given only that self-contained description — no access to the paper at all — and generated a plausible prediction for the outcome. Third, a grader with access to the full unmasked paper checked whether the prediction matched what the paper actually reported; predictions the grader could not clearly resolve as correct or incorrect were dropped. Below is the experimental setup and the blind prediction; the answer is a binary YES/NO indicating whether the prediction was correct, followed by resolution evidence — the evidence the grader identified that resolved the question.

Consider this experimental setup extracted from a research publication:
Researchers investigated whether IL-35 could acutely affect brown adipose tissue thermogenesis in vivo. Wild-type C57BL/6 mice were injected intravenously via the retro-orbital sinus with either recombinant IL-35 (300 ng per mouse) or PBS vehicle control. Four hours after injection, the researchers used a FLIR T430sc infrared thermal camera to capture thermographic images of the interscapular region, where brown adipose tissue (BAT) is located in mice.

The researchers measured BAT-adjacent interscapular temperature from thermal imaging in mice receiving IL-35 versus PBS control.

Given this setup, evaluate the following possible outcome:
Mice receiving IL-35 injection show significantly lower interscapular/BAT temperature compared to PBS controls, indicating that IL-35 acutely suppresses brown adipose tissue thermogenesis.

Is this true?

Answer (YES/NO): NO